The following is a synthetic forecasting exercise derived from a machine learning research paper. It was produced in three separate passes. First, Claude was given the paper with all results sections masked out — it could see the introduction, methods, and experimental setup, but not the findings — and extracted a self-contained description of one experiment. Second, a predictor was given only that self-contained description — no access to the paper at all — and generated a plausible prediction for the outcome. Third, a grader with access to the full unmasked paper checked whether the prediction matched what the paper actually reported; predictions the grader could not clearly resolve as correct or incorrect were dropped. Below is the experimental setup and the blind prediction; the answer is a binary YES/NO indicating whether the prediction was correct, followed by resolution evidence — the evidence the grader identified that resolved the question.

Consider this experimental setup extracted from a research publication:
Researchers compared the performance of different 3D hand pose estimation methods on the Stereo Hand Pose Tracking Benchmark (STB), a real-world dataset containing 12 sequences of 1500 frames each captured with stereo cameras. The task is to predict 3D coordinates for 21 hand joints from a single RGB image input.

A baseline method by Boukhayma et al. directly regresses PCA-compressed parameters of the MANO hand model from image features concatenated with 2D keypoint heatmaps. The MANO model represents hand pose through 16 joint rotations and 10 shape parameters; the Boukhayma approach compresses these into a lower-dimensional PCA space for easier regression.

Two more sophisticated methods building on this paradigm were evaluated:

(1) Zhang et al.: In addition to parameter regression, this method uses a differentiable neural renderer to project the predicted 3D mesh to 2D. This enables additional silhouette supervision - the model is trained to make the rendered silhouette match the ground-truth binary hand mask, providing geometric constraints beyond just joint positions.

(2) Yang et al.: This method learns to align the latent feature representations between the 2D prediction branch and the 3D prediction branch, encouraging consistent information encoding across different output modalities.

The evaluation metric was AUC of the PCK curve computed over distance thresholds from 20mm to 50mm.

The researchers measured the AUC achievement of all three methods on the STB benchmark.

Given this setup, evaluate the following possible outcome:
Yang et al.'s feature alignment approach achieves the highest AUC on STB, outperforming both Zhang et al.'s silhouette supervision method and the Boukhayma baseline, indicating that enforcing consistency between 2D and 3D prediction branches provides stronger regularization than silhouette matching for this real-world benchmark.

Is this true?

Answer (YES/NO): YES